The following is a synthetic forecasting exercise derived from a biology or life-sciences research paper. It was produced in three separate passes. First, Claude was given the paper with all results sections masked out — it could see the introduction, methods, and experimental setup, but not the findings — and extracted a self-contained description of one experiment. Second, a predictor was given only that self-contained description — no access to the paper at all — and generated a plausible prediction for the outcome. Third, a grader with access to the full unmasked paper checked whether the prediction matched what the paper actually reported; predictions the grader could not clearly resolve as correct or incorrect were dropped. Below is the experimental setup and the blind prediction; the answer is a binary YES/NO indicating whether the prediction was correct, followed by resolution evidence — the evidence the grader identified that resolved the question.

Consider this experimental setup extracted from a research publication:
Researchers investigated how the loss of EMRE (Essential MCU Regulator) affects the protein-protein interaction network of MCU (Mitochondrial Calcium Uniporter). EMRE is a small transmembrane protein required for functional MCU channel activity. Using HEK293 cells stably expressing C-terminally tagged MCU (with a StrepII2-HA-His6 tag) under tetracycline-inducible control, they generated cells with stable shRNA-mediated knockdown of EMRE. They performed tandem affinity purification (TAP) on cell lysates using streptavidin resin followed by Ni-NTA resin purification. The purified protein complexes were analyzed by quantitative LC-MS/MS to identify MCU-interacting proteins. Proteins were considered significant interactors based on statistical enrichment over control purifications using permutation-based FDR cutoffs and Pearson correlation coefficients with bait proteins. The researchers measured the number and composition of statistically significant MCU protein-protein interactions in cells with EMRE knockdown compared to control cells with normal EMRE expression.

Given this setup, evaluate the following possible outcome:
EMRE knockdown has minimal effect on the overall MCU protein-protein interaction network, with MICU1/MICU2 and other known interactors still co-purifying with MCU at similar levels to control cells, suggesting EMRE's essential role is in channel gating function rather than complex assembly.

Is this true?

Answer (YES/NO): NO